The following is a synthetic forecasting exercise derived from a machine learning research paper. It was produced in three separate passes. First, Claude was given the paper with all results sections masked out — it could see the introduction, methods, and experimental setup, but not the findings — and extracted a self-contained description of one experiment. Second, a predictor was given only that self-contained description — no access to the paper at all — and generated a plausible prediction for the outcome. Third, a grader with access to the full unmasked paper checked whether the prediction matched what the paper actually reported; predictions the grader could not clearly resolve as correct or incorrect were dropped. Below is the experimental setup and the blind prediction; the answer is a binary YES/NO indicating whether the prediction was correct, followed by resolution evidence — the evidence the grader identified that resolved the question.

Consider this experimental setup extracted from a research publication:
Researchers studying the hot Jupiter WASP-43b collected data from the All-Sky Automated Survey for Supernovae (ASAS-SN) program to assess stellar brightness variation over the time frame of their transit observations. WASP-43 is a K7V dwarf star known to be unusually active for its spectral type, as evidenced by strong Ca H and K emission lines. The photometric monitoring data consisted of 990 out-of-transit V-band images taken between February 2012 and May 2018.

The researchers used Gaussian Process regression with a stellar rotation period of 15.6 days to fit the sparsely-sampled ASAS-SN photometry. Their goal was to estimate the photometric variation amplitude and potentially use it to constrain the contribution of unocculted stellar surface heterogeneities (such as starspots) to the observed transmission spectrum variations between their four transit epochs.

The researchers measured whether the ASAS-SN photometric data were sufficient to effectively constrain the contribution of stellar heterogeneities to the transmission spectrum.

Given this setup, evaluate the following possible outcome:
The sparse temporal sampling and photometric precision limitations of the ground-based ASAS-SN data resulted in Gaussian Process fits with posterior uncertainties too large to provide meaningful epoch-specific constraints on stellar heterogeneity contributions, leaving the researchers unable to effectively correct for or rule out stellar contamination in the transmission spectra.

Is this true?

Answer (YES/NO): YES